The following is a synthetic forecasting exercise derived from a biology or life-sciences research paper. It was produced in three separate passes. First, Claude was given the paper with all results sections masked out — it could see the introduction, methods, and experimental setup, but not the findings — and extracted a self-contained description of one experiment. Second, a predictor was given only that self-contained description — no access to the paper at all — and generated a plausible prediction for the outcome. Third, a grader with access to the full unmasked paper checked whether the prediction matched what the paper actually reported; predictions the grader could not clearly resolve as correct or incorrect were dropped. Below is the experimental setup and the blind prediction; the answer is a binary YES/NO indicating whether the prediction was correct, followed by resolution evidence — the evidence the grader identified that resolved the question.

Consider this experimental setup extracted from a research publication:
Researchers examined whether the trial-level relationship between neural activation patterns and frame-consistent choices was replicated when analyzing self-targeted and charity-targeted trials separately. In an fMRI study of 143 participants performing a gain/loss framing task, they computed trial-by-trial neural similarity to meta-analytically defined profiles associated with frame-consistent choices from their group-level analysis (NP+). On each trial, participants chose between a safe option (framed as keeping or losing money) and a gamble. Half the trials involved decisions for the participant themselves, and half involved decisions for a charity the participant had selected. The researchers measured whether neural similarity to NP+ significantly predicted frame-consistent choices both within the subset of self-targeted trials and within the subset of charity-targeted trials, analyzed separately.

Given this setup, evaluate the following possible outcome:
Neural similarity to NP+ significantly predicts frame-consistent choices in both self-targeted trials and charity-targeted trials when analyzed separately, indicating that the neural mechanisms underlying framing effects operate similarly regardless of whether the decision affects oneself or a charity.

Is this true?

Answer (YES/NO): YES